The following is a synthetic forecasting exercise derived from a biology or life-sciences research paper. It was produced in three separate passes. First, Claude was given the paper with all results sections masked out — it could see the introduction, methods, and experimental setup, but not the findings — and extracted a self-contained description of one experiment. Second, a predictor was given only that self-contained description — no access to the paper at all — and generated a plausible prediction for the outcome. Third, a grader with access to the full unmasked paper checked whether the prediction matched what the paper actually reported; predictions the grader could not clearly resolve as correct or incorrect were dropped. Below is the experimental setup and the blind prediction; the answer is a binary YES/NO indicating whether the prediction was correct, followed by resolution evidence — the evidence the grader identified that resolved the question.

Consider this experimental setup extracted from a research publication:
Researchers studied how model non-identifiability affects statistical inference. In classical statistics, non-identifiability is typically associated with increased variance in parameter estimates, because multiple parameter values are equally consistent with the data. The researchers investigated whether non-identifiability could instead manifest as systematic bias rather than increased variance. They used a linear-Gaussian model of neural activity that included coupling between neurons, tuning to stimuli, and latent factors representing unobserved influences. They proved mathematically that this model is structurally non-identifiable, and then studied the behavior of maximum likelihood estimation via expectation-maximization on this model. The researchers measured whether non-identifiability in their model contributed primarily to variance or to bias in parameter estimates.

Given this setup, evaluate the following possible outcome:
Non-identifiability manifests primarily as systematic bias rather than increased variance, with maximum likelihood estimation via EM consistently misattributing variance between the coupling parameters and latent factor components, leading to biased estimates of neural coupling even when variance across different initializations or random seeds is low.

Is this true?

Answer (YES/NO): YES